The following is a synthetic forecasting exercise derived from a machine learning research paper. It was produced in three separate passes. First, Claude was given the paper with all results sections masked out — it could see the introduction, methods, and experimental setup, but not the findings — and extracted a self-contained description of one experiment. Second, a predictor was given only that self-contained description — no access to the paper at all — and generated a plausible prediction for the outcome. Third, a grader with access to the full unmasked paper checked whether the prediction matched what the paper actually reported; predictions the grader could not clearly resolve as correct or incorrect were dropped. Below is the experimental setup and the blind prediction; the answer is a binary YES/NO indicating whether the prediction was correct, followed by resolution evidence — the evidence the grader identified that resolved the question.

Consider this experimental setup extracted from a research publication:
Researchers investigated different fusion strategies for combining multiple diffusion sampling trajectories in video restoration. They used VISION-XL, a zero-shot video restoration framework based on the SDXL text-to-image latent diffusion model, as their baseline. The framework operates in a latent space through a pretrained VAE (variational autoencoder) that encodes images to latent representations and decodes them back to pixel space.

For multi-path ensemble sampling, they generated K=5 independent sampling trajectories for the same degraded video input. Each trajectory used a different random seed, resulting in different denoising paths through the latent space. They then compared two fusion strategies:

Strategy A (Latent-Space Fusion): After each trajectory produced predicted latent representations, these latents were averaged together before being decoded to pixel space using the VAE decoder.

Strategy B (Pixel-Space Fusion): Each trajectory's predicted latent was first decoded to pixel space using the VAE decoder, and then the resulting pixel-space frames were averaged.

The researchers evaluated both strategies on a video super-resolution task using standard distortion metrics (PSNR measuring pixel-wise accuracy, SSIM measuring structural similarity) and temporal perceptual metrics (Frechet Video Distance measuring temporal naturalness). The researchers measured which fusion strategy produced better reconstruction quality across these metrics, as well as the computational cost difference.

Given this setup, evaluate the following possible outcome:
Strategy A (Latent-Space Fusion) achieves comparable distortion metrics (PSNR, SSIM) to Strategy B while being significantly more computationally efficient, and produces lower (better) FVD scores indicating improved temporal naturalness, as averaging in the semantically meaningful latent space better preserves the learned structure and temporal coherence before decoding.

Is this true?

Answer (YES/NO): NO